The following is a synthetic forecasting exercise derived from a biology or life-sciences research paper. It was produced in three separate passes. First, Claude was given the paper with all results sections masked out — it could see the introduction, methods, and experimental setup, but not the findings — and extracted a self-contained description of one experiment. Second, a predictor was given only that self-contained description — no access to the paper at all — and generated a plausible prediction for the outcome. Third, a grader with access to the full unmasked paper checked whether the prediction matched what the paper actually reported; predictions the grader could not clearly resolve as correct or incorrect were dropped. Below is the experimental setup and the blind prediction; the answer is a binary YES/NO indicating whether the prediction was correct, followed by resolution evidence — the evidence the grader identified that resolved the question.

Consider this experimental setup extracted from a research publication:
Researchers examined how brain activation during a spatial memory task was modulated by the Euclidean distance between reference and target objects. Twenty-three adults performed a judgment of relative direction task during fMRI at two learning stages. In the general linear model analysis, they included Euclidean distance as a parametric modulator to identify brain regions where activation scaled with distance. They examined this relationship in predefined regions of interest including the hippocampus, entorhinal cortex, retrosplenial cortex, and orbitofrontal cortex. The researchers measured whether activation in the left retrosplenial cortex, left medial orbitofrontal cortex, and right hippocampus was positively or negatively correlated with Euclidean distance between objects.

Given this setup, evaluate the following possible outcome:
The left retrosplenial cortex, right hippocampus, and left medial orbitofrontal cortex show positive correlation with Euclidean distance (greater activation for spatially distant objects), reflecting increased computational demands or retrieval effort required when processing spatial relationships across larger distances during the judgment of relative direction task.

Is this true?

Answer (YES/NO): NO